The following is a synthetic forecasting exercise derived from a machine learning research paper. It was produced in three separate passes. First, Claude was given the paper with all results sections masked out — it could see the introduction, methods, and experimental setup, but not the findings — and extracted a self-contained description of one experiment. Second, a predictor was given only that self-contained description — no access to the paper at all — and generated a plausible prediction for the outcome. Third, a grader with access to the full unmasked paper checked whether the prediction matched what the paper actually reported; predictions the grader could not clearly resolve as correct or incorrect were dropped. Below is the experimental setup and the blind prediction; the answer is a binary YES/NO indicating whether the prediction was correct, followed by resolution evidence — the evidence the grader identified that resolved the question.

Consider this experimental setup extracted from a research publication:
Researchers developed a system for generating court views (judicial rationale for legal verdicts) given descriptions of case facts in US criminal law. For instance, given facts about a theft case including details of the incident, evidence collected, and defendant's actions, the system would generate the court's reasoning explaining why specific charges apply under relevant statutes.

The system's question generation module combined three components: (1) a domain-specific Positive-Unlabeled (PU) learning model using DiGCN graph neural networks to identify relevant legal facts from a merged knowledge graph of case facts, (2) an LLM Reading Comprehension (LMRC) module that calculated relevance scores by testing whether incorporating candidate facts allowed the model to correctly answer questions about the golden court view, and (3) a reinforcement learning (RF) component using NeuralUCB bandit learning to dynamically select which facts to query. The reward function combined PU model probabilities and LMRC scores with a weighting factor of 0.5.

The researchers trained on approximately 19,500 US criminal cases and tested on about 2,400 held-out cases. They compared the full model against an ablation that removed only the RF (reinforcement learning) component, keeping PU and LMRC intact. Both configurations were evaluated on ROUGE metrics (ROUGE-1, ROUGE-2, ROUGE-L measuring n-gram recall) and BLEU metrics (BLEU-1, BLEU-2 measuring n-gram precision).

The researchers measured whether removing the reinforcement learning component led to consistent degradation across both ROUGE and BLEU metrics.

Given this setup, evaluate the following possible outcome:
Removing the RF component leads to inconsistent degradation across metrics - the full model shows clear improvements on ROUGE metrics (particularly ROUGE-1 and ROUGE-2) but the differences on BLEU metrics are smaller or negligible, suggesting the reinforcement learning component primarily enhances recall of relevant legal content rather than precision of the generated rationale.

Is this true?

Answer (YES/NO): YES